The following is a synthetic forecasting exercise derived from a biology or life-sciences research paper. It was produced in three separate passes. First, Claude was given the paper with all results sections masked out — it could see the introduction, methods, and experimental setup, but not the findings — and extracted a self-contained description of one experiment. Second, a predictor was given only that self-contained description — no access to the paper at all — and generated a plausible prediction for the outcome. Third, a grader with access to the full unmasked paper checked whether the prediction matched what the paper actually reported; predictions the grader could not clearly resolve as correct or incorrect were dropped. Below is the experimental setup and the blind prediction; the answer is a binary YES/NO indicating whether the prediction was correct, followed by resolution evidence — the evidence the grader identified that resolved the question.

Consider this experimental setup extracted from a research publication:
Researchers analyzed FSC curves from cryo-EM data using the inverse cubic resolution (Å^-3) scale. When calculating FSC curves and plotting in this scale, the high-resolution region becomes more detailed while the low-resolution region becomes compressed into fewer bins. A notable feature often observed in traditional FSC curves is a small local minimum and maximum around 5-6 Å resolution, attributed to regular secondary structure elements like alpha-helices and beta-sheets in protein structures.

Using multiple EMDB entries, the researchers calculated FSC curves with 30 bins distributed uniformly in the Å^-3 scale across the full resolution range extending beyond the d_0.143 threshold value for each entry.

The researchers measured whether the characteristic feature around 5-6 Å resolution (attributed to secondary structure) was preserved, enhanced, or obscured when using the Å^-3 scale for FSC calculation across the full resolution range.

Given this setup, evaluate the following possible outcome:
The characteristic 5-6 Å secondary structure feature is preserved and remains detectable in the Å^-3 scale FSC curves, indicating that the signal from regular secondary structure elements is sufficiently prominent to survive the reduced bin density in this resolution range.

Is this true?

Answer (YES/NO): NO